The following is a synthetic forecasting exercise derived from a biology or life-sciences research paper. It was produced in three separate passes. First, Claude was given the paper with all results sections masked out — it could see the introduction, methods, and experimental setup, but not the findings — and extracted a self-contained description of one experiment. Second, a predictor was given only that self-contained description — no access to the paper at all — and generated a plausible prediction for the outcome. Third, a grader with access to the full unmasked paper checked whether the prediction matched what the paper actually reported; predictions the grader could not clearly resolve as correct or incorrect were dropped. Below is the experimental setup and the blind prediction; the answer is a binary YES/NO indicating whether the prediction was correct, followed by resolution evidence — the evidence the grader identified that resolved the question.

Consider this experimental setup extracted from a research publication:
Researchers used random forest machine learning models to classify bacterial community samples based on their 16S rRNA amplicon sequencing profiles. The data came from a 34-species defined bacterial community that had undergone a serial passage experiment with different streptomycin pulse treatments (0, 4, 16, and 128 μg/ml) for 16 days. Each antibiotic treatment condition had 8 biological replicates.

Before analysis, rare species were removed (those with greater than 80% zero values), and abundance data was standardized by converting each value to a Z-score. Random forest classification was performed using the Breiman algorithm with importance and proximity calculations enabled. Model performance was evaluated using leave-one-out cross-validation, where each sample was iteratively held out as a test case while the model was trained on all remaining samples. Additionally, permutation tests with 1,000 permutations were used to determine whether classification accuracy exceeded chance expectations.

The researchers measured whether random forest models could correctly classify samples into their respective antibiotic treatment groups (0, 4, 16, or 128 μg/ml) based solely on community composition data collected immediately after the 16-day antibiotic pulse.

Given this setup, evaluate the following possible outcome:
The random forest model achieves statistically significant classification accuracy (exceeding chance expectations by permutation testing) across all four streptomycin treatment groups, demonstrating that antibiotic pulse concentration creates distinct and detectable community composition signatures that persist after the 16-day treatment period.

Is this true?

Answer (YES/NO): YES